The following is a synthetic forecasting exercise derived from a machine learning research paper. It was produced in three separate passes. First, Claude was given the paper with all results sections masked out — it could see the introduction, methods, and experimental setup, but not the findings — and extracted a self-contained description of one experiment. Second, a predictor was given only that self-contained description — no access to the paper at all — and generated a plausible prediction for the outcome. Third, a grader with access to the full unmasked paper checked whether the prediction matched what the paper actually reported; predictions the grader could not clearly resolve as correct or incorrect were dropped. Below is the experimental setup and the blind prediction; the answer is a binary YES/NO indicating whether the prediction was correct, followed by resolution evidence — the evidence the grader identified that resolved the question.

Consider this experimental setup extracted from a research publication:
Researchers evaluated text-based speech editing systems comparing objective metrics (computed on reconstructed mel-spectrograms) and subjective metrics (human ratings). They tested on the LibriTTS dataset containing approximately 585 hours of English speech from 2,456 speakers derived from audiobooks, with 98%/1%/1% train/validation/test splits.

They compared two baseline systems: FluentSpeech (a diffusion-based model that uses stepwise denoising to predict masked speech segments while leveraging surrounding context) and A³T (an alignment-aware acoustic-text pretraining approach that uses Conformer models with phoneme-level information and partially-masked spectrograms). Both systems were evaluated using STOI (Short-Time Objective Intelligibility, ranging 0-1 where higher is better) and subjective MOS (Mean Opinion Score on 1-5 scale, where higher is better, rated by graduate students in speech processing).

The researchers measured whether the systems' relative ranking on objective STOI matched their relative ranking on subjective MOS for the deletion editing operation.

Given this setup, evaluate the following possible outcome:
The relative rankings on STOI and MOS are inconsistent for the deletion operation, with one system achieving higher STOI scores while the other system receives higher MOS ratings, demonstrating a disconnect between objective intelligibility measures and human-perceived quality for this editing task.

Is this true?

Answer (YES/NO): NO